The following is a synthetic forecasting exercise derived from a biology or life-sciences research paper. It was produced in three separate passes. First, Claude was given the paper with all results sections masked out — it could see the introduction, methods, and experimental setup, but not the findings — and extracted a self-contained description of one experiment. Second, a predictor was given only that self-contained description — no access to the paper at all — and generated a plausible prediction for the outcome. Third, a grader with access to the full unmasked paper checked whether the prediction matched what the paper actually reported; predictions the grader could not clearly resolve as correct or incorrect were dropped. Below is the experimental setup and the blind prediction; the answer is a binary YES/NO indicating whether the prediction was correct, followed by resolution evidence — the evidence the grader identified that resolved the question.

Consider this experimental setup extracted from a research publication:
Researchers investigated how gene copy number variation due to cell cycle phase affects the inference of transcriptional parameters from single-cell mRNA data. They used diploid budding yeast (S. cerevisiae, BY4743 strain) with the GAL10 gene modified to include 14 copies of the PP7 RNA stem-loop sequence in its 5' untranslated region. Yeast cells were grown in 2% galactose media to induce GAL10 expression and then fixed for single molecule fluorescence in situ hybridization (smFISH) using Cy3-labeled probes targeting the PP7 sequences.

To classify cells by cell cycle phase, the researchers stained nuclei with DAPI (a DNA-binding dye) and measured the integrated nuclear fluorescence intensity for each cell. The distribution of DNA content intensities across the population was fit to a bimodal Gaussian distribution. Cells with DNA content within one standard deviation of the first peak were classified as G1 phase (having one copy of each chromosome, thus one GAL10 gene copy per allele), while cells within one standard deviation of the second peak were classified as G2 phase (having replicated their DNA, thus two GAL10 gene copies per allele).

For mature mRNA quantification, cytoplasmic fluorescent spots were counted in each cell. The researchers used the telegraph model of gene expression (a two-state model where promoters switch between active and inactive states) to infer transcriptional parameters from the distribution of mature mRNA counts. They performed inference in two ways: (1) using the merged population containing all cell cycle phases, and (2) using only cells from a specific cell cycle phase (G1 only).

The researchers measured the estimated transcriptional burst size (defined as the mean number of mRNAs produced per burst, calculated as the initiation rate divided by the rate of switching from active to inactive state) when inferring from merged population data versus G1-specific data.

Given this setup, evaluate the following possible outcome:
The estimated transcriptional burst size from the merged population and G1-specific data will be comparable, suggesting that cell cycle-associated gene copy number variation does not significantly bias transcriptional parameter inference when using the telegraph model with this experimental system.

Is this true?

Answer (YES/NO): NO